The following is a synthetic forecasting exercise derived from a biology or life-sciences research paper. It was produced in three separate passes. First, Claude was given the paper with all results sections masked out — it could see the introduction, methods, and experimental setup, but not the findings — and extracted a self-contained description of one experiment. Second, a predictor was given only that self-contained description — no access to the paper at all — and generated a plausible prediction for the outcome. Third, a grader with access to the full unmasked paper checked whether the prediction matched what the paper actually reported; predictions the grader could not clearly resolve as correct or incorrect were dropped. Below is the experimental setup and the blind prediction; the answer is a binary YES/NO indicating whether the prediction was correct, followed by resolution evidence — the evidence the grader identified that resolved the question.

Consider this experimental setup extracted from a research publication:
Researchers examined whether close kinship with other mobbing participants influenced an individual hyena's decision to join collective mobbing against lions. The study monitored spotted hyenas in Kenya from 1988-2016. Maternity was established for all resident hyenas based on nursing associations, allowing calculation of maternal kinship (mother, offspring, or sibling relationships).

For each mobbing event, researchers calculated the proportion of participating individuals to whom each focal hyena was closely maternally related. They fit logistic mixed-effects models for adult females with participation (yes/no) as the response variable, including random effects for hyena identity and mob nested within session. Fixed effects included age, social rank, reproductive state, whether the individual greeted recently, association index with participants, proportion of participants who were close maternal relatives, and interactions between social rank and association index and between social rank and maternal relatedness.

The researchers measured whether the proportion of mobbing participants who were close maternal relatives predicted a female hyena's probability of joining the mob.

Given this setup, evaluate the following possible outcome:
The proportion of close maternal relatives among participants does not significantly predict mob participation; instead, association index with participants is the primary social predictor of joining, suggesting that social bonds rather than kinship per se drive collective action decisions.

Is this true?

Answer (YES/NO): NO